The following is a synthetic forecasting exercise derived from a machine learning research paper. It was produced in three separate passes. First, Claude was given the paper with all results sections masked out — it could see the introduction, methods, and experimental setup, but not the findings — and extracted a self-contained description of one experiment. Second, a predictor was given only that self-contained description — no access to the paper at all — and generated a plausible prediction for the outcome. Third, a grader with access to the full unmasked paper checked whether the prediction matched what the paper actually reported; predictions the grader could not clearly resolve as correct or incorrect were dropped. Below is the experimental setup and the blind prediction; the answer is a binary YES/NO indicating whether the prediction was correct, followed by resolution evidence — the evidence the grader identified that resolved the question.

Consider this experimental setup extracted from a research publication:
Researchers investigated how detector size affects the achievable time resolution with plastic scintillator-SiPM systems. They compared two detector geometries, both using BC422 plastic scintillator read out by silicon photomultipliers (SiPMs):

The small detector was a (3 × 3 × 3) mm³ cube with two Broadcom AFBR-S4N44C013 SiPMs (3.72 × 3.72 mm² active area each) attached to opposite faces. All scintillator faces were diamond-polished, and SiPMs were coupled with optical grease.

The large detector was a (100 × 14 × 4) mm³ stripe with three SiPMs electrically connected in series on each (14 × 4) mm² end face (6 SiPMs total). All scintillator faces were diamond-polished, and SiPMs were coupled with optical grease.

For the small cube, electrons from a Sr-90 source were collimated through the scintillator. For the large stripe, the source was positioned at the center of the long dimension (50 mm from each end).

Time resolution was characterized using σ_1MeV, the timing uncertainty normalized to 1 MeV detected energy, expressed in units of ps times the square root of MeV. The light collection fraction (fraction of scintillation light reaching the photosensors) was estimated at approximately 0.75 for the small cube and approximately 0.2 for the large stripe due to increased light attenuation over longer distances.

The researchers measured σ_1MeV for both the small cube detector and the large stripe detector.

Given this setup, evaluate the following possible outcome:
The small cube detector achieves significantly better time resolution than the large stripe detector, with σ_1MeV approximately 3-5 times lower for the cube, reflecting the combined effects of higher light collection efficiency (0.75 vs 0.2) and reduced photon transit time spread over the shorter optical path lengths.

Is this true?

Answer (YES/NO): NO